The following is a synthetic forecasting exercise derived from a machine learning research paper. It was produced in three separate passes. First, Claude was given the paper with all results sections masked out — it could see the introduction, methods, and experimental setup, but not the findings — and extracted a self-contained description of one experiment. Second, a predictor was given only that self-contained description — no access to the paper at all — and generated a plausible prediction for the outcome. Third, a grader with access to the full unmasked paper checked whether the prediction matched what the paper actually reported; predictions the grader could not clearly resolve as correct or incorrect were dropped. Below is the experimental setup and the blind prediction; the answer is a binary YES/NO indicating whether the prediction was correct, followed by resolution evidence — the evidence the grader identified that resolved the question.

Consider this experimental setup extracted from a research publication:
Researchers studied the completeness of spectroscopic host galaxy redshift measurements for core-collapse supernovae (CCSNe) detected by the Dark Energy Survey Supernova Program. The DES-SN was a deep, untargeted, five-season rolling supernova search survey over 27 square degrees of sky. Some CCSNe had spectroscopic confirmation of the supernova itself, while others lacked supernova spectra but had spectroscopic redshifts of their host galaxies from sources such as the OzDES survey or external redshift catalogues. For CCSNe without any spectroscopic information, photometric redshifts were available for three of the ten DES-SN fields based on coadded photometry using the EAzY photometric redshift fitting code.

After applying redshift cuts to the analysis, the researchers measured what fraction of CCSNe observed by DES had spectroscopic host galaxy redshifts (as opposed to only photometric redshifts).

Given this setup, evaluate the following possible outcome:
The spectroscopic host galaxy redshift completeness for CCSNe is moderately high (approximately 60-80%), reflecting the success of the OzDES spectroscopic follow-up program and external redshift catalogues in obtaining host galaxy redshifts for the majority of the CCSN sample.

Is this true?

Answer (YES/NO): NO